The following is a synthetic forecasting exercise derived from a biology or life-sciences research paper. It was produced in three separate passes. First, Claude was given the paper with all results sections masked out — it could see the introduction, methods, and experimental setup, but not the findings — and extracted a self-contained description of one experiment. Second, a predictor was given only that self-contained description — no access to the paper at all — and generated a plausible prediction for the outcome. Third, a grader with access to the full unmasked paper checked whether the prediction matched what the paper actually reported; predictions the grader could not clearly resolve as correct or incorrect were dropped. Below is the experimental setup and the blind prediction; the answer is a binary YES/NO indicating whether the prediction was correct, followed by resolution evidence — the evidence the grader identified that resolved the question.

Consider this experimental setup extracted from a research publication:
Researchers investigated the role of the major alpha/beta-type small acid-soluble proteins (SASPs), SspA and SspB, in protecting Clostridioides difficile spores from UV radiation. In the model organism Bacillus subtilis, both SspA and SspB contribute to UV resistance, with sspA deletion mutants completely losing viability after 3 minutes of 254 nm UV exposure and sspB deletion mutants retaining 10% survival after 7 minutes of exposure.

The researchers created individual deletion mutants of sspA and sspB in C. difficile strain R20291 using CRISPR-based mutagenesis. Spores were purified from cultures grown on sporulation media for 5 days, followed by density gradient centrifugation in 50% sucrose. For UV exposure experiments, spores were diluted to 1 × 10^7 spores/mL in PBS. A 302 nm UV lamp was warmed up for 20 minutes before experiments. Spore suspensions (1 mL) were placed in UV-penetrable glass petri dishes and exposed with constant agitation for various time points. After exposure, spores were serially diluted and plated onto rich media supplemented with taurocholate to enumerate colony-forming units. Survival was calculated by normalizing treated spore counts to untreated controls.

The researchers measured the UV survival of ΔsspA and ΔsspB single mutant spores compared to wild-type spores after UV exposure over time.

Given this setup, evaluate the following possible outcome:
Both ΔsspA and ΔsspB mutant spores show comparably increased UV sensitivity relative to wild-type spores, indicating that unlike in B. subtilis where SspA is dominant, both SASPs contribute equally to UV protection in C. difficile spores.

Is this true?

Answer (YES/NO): NO